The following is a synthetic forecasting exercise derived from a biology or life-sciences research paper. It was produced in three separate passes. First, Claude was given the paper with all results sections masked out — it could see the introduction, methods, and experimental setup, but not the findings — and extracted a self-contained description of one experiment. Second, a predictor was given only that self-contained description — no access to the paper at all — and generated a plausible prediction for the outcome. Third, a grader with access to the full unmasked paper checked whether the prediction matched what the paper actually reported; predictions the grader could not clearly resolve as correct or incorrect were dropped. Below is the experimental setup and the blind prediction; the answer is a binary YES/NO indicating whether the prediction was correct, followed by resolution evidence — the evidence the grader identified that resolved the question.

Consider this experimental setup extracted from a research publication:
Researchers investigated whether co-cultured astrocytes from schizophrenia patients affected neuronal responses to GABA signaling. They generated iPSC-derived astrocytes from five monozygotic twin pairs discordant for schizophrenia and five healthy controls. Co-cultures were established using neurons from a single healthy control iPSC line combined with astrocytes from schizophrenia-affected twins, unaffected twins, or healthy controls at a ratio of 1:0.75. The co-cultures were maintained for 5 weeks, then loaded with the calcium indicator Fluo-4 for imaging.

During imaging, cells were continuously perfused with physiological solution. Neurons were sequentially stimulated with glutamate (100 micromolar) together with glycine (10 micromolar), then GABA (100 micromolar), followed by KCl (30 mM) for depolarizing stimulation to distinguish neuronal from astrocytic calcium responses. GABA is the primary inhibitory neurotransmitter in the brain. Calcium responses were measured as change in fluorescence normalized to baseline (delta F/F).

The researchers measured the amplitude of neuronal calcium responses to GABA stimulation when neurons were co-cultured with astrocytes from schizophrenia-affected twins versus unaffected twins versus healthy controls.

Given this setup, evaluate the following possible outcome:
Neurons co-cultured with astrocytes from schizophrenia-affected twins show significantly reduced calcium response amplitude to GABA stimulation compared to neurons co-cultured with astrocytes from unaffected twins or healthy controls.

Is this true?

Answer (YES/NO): NO